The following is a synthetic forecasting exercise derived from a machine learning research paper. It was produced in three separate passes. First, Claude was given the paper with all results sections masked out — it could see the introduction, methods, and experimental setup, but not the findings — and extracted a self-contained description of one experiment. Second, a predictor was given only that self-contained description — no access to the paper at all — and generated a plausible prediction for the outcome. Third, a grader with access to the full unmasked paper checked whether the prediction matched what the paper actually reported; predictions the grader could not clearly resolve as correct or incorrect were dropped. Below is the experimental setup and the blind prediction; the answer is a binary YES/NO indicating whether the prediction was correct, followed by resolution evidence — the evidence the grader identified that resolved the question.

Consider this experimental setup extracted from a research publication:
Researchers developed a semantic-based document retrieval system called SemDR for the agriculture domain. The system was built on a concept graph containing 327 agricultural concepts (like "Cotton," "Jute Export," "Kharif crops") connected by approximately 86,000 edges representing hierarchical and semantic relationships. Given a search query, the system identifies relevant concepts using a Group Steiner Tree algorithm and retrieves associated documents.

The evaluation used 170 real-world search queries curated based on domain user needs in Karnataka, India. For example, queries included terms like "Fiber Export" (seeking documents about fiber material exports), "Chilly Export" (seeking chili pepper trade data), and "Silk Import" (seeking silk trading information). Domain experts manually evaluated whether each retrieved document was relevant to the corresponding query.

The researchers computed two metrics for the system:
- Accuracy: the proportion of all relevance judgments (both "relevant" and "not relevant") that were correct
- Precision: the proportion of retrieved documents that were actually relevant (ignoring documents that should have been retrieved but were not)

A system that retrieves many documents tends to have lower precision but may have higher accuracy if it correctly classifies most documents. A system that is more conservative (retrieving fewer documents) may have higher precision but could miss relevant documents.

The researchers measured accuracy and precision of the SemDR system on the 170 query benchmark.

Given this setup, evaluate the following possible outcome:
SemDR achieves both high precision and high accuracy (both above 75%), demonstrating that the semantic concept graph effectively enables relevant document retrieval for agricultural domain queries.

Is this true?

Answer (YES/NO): YES